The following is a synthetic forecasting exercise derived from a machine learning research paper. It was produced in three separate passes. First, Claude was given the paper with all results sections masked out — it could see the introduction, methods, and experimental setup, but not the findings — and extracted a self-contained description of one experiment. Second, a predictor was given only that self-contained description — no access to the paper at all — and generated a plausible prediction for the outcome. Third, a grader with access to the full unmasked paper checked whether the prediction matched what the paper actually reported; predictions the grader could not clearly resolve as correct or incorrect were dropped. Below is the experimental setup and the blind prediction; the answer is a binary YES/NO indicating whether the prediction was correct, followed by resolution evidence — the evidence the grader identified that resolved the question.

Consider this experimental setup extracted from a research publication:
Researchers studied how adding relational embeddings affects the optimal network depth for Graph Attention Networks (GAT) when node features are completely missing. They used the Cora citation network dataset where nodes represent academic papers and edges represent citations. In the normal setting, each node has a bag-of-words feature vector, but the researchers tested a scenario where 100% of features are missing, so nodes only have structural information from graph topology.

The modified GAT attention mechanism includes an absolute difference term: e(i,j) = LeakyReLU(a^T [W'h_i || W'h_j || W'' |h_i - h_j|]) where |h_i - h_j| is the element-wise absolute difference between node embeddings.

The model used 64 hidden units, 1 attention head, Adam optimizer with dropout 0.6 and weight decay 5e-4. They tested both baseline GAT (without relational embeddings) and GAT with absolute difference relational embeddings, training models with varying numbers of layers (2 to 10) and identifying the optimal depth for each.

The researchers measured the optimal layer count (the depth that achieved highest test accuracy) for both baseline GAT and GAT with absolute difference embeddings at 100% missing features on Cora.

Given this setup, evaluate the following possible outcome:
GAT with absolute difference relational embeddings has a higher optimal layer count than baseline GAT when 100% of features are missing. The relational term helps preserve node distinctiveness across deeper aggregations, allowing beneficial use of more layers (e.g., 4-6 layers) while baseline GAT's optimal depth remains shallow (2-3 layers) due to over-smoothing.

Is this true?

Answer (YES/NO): NO